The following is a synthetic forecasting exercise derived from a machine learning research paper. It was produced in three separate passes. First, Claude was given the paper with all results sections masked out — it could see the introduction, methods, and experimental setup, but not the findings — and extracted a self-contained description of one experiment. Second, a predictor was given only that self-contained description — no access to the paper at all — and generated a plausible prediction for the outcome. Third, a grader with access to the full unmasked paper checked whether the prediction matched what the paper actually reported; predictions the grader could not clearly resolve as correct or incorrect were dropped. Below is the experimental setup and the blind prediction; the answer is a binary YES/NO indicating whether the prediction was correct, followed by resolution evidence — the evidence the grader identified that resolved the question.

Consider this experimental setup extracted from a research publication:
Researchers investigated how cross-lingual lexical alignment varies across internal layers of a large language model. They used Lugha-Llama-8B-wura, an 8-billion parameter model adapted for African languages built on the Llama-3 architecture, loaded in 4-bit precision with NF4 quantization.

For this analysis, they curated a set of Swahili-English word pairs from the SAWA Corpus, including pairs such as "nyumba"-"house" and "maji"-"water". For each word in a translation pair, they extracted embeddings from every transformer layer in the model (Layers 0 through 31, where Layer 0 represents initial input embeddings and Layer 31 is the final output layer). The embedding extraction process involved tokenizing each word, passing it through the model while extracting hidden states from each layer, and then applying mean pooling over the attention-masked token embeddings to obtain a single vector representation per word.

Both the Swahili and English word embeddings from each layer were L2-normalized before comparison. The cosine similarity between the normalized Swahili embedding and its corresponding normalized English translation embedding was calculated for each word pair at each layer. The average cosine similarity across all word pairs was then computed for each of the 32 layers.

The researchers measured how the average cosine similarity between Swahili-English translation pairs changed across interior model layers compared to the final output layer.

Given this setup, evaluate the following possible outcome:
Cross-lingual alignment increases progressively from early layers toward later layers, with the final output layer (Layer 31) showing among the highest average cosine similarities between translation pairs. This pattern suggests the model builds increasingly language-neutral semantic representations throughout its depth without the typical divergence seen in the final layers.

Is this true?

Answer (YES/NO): NO